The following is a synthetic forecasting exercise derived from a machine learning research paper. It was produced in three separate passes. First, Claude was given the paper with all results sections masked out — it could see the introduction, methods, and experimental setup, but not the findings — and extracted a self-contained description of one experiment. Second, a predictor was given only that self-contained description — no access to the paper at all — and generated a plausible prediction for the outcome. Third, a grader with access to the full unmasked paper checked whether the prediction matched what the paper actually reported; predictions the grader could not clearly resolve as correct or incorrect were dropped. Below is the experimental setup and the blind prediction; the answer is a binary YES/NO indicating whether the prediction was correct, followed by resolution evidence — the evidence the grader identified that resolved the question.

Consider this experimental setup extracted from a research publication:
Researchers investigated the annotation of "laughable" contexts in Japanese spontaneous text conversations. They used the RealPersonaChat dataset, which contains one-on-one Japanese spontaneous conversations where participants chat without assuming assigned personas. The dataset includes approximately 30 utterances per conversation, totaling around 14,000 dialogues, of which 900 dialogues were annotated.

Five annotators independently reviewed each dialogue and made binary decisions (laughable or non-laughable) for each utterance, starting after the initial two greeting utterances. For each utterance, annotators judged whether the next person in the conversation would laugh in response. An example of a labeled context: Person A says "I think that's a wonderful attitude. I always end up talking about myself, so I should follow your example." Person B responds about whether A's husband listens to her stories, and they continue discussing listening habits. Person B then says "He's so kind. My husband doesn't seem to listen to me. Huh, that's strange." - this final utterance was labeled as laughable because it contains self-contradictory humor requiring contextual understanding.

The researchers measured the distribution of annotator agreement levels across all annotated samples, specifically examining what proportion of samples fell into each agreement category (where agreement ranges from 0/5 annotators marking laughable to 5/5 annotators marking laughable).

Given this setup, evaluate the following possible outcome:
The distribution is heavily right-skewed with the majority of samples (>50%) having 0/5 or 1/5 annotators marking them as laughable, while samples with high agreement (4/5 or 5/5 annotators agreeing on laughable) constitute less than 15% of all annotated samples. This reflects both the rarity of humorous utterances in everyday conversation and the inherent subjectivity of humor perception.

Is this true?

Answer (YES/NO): YES